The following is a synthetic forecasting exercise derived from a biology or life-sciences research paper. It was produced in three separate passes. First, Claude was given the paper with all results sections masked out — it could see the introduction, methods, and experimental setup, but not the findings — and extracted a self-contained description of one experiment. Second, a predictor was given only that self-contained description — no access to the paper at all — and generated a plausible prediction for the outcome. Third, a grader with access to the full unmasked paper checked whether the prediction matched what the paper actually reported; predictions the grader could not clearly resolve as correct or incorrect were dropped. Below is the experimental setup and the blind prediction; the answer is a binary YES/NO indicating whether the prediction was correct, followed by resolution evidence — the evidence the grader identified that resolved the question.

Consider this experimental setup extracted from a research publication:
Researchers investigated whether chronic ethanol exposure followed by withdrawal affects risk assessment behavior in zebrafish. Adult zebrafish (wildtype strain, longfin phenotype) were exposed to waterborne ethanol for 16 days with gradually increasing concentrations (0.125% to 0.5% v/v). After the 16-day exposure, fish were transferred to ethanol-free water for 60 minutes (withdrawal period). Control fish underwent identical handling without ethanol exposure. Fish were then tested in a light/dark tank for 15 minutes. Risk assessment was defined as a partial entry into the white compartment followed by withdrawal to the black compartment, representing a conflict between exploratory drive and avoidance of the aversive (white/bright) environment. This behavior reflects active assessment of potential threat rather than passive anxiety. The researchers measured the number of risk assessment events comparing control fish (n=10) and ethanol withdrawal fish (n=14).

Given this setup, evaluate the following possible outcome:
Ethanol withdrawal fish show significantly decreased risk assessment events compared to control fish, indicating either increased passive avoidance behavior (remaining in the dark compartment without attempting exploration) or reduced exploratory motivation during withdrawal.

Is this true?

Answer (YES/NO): NO